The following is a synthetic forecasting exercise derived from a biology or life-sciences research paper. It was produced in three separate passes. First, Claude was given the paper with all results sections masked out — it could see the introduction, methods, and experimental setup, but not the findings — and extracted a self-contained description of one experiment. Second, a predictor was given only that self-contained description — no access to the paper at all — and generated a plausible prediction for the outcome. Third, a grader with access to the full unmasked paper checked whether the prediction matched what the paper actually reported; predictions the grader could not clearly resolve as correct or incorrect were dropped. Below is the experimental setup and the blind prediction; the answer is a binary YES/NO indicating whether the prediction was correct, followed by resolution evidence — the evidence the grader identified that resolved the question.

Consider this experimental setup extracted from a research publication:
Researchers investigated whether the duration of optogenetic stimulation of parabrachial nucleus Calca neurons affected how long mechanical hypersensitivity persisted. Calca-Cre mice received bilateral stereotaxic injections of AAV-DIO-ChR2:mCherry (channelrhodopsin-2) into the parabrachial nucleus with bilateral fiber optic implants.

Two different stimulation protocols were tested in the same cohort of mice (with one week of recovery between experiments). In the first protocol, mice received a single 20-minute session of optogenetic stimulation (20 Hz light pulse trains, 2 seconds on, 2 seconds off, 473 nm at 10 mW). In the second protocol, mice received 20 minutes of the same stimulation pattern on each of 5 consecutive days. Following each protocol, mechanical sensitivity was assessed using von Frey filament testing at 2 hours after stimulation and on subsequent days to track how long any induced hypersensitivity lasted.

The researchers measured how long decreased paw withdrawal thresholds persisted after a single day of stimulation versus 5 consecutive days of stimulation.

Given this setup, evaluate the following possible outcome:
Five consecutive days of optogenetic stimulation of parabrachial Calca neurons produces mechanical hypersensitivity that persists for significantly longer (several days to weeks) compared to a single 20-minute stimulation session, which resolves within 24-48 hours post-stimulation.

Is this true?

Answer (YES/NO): YES